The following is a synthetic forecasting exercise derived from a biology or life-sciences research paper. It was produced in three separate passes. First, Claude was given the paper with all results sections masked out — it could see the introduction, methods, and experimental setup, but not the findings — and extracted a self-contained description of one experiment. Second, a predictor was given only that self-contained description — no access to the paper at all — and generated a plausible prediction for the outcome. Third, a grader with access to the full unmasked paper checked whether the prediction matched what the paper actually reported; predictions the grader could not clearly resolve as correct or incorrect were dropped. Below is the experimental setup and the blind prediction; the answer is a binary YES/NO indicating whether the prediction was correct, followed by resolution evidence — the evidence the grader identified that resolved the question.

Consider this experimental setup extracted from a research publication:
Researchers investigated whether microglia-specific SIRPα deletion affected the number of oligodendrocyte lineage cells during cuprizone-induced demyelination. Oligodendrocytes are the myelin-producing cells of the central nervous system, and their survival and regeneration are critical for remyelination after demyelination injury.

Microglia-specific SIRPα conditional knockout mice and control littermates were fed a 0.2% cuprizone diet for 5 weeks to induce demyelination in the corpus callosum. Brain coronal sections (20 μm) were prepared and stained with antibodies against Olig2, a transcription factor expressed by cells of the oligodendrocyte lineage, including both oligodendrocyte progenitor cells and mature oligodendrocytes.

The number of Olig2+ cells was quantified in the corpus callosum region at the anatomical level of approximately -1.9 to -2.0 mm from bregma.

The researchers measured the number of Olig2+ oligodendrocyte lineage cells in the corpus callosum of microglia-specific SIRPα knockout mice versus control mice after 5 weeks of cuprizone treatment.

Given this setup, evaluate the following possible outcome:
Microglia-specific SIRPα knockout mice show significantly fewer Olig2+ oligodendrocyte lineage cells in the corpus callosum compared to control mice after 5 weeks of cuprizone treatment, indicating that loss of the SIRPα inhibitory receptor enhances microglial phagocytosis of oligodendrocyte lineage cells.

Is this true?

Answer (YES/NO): NO